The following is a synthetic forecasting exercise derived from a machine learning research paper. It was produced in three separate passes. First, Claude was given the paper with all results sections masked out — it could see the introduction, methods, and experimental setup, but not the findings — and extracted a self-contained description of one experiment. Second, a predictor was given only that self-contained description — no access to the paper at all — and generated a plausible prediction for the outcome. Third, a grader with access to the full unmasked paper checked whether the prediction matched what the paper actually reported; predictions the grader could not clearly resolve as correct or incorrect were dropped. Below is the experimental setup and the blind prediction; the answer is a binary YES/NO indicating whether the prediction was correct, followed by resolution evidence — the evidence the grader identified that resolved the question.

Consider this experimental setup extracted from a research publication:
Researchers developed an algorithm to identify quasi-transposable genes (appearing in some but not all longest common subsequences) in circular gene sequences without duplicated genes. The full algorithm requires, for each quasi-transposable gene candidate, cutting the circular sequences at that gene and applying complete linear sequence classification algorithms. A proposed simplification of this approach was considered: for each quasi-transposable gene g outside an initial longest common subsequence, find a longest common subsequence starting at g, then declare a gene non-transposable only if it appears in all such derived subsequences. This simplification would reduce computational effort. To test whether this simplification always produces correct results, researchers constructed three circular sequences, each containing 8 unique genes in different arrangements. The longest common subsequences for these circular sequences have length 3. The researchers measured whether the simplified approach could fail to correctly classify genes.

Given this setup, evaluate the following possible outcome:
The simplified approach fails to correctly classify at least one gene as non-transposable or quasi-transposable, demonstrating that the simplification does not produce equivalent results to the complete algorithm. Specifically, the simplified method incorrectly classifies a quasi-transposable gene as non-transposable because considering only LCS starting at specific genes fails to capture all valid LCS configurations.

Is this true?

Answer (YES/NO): YES